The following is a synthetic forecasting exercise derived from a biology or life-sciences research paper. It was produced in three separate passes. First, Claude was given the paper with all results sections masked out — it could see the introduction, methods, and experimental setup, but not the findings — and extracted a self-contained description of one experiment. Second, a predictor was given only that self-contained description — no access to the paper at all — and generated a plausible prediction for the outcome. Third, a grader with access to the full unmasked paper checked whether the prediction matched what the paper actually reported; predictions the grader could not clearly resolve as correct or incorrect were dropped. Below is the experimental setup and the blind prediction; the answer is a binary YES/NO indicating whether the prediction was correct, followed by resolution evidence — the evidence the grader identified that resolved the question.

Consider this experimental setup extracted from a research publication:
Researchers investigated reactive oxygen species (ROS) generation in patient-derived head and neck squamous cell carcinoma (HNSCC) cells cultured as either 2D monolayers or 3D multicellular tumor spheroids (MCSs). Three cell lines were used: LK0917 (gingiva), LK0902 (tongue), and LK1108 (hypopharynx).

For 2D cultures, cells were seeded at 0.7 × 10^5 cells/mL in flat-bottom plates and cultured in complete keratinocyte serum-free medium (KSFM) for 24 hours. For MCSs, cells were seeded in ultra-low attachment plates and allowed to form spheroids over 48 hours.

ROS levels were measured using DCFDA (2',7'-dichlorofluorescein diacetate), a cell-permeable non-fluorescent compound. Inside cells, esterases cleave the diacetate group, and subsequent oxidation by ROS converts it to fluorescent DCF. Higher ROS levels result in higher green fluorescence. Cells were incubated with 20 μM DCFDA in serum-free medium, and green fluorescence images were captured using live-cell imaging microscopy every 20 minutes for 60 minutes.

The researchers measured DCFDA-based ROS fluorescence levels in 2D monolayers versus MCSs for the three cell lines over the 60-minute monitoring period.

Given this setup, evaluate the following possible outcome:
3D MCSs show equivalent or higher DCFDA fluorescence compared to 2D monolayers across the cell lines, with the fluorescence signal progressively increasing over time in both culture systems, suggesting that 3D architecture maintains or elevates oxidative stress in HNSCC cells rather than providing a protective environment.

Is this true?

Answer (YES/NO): NO